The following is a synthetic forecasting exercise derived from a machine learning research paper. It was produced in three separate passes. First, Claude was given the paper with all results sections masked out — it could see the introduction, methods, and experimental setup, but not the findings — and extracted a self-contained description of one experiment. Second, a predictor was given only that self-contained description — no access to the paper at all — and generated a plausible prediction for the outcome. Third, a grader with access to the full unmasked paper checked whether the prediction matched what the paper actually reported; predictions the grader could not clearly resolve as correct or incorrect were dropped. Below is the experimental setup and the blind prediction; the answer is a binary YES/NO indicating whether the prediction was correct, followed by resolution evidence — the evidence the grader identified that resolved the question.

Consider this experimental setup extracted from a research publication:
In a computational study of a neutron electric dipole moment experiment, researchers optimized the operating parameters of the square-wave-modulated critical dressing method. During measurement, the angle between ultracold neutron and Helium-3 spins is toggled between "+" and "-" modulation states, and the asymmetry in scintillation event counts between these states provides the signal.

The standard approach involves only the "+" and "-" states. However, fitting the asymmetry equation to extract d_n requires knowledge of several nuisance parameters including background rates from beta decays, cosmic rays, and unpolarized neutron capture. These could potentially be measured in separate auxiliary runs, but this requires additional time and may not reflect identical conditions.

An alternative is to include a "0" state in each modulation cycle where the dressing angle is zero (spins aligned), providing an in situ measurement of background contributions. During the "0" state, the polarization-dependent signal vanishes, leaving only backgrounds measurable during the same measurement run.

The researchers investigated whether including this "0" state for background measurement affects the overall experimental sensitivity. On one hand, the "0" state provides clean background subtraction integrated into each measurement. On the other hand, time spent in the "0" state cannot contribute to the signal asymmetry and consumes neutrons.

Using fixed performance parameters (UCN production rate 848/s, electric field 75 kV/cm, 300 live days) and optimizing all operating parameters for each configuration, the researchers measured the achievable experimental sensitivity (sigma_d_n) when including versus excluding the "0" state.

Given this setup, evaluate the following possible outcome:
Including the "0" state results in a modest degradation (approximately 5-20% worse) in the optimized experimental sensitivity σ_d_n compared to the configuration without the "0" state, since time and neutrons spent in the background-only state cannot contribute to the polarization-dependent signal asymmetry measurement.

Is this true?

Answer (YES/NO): NO